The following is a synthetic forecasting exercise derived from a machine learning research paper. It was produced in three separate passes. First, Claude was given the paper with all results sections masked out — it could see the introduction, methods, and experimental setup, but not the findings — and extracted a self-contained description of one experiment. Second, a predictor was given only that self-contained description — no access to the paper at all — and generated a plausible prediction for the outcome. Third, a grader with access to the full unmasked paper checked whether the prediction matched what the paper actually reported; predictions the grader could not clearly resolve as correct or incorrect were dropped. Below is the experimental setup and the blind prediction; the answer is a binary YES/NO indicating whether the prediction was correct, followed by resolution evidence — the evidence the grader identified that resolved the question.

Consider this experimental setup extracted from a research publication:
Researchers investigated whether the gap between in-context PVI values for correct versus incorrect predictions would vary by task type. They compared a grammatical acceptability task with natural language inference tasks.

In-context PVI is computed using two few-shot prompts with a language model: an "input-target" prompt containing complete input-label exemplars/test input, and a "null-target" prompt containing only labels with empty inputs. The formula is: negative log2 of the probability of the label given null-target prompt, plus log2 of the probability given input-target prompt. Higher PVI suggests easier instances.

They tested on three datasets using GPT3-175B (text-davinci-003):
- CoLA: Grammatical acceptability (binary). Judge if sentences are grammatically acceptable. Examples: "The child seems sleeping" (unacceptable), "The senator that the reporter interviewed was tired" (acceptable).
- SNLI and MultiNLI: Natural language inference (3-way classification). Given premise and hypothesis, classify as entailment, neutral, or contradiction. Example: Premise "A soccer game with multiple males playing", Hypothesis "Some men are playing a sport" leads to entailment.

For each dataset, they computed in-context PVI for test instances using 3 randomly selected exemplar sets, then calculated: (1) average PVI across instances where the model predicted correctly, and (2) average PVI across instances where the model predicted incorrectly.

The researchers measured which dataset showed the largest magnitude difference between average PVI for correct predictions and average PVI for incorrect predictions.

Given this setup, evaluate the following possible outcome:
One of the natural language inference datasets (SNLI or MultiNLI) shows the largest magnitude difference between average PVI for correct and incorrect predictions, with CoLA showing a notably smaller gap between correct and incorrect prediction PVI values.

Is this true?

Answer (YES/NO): NO